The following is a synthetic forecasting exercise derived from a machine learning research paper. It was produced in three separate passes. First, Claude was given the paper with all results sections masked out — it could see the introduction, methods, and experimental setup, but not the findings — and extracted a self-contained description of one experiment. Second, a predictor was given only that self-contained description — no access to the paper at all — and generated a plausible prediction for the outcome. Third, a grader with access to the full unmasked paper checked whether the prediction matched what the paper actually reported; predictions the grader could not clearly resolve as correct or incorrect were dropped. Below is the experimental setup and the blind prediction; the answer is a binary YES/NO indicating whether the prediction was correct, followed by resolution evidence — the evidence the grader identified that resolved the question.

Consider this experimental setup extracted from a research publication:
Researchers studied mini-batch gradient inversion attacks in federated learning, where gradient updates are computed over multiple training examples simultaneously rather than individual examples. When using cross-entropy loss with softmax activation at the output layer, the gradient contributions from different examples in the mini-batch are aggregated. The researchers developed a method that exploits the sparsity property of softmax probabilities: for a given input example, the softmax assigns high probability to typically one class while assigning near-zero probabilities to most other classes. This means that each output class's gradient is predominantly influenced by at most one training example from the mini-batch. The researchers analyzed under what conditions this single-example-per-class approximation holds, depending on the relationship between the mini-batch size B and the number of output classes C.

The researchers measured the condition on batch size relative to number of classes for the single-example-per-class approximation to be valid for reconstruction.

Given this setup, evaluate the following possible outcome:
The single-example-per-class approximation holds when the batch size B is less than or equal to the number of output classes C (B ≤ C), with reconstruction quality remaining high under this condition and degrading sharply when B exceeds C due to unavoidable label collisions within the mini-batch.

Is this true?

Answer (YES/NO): NO